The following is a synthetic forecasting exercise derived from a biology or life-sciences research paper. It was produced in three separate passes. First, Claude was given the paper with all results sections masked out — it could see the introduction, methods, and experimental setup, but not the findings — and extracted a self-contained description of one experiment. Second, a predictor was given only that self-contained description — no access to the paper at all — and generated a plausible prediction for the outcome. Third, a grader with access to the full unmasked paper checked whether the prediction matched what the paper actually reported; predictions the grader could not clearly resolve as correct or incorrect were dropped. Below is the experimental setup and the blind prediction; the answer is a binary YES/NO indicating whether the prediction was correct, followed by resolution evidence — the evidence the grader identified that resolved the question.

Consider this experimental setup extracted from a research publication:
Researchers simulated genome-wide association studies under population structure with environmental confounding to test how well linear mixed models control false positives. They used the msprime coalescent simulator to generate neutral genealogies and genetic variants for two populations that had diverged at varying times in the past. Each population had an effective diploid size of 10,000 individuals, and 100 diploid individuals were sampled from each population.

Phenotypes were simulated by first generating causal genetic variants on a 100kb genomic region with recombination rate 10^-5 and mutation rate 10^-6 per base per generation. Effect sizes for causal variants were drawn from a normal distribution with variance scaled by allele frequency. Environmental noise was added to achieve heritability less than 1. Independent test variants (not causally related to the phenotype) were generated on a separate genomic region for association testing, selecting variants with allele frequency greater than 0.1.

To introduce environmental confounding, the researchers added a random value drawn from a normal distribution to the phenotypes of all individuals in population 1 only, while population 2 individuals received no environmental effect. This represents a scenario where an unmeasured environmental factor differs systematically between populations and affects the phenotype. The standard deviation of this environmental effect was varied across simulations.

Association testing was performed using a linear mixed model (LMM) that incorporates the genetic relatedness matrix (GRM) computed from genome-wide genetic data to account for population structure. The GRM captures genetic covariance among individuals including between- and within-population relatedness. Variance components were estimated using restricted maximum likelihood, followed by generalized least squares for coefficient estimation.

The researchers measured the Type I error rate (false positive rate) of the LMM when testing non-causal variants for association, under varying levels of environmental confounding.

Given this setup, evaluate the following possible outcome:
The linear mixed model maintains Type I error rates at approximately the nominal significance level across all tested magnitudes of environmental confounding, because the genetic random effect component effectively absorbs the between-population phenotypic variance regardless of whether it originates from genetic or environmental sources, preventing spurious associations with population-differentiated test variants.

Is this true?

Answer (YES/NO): NO